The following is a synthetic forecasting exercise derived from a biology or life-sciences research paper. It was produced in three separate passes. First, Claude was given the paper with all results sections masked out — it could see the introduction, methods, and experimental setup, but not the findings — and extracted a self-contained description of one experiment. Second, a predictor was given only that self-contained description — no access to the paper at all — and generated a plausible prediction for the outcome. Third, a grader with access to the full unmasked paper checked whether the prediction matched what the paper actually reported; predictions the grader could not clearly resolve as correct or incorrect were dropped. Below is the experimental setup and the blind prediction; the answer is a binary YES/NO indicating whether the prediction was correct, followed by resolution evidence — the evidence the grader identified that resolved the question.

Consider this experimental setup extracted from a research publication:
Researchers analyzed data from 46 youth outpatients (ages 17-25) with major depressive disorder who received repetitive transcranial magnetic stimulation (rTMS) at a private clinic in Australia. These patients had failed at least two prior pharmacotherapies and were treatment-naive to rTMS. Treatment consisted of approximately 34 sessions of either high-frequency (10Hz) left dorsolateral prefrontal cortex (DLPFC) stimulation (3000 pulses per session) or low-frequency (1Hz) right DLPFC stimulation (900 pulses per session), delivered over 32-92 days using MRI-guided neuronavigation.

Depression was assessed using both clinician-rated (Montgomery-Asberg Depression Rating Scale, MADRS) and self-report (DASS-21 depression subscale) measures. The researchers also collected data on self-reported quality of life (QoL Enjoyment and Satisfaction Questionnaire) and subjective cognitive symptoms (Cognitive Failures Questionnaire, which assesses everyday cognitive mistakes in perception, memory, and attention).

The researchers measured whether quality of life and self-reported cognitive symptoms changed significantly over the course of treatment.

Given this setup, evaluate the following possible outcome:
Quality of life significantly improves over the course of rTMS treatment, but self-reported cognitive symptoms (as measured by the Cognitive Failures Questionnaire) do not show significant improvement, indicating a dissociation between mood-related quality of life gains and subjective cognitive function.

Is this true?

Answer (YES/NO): NO